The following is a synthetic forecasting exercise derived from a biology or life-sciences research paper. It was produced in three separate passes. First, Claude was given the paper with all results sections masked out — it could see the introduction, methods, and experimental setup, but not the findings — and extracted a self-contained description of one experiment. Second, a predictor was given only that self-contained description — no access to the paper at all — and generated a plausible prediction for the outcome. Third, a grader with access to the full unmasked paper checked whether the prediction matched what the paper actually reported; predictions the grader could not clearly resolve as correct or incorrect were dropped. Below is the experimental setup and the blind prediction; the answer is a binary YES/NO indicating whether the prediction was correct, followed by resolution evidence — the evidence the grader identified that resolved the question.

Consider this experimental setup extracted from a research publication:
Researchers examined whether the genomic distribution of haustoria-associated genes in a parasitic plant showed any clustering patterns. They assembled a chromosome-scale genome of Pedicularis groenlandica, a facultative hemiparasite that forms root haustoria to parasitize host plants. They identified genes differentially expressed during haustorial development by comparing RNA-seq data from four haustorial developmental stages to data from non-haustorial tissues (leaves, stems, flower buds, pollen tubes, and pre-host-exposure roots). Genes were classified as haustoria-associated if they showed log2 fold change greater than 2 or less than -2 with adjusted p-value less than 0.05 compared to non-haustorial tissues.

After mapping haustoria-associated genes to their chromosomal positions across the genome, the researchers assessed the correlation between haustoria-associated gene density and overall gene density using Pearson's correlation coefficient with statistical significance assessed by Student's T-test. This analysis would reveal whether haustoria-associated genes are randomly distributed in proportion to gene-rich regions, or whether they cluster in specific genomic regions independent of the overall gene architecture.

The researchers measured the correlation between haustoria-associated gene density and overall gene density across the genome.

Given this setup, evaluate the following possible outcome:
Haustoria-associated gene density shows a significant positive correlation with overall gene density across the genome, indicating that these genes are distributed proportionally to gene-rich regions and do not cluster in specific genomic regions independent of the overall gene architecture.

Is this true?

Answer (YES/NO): YES